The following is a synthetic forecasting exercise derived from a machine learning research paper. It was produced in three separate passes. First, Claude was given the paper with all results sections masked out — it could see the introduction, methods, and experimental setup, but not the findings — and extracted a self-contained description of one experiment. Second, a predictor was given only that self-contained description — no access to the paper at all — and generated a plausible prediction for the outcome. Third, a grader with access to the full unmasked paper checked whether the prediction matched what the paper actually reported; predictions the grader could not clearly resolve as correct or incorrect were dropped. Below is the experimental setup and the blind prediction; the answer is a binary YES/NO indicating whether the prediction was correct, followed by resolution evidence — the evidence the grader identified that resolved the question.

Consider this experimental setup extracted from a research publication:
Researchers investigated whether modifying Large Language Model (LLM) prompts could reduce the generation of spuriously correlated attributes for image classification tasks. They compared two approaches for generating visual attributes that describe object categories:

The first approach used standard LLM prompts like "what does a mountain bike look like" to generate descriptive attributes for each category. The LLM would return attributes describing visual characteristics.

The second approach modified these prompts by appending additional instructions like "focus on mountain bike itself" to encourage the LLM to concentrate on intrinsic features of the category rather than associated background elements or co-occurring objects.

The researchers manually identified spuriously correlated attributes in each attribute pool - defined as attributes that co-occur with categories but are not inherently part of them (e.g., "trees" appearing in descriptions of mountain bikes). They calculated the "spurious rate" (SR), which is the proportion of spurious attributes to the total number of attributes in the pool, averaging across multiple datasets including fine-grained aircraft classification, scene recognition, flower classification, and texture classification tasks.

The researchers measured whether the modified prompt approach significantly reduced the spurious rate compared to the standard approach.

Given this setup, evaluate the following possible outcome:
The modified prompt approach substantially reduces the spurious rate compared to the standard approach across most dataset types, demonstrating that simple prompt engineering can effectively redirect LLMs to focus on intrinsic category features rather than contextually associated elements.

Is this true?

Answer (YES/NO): NO